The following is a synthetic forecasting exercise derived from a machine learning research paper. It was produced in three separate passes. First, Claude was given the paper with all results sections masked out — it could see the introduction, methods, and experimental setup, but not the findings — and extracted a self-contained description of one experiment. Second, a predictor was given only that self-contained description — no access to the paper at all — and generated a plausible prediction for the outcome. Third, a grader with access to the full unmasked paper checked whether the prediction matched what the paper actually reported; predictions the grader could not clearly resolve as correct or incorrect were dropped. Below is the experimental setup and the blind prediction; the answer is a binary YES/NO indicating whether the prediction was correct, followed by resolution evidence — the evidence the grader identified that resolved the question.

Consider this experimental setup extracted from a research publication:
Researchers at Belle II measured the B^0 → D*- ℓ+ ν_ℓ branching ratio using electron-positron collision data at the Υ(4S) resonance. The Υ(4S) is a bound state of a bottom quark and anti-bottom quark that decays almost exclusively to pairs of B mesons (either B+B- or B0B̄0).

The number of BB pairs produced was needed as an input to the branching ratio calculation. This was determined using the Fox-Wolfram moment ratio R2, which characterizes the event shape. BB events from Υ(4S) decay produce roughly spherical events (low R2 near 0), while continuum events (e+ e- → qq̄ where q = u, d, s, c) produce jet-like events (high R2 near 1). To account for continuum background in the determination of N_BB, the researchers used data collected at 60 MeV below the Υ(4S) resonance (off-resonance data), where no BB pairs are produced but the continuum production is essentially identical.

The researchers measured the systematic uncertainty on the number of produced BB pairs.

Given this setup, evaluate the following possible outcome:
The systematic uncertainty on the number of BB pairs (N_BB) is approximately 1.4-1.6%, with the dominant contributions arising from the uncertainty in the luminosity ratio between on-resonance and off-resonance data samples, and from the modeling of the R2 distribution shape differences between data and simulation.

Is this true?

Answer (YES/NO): NO